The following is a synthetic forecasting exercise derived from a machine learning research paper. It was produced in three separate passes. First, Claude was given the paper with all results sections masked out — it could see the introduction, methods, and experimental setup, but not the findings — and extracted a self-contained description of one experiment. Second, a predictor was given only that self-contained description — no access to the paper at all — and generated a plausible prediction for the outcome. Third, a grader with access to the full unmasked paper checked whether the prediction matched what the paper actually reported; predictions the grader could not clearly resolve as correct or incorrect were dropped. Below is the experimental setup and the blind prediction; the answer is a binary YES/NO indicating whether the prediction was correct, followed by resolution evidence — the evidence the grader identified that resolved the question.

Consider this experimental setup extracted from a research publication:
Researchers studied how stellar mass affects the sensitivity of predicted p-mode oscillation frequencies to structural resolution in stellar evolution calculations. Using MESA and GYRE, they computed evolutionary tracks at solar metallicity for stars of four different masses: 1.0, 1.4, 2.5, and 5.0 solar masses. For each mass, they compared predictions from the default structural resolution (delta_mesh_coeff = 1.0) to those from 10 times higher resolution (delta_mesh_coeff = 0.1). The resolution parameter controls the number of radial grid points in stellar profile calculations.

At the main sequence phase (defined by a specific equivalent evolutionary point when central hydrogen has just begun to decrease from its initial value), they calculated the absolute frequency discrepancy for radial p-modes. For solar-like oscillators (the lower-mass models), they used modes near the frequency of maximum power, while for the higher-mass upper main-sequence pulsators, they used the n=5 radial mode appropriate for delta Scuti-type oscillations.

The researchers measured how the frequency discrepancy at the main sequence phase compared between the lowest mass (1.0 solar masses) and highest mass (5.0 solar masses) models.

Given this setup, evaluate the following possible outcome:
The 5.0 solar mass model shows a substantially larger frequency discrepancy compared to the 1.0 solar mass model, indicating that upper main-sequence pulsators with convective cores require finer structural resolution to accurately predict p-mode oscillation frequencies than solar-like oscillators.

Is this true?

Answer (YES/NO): YES